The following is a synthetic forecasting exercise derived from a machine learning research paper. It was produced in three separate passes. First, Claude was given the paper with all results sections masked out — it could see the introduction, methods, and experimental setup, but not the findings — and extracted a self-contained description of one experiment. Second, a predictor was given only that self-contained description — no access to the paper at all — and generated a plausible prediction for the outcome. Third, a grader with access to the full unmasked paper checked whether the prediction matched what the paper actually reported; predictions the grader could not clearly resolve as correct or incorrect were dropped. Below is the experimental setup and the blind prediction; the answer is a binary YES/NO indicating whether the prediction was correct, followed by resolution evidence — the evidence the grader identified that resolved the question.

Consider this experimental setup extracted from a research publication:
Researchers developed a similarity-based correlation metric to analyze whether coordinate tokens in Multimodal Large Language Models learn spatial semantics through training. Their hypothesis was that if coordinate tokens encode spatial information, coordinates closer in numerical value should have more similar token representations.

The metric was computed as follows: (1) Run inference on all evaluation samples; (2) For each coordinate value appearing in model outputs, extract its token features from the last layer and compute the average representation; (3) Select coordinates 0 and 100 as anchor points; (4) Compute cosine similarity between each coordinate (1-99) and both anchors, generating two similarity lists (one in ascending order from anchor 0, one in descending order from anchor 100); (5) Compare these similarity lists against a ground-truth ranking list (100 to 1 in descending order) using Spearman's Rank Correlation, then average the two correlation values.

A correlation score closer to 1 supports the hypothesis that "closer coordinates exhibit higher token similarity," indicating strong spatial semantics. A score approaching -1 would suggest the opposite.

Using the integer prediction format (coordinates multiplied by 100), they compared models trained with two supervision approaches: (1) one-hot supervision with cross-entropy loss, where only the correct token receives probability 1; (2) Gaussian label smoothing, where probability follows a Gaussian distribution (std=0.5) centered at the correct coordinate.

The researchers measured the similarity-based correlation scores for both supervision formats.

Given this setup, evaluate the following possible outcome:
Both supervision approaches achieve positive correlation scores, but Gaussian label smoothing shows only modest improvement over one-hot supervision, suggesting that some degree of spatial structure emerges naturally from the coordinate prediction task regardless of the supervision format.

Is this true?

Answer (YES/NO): NO